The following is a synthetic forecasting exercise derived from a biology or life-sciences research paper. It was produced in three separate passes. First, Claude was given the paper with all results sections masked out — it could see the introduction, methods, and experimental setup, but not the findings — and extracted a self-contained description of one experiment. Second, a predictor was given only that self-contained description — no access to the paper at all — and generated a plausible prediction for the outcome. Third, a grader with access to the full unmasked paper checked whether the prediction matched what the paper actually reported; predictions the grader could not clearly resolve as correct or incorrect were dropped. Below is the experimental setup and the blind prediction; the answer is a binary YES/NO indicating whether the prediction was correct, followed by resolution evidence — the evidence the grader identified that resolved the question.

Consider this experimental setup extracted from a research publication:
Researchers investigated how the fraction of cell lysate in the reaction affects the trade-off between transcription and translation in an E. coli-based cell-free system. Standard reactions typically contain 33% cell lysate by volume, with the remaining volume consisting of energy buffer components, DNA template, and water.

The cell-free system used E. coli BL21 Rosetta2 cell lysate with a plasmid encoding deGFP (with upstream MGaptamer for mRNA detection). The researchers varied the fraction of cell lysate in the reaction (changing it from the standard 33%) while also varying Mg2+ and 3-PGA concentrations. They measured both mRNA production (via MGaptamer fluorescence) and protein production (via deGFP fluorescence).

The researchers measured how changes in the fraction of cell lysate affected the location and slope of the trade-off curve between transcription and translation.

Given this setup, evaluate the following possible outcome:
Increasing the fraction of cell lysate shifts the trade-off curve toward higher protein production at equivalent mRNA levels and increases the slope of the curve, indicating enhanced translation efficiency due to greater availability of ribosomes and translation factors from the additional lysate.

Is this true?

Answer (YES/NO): NO